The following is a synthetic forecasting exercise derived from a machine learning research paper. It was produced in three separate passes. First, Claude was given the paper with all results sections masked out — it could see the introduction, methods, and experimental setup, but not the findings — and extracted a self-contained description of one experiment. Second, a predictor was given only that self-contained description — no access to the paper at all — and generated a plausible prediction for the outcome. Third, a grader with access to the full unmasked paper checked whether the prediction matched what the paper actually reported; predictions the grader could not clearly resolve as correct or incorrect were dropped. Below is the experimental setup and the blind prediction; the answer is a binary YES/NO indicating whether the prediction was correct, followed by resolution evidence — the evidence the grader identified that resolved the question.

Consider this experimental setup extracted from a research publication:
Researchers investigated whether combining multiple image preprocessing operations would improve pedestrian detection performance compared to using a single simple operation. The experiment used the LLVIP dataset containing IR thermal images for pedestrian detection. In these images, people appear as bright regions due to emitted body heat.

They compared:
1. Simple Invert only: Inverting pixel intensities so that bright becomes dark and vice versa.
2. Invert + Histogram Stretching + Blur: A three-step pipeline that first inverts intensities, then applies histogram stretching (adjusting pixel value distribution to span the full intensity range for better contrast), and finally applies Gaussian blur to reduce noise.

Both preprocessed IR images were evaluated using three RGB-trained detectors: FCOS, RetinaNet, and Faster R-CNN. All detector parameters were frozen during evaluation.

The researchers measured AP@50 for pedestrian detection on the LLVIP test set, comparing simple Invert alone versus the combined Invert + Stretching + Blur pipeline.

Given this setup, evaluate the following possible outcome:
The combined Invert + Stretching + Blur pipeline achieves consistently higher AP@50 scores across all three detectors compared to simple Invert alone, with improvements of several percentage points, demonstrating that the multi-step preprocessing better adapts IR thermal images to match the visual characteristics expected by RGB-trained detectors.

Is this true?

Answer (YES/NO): NO